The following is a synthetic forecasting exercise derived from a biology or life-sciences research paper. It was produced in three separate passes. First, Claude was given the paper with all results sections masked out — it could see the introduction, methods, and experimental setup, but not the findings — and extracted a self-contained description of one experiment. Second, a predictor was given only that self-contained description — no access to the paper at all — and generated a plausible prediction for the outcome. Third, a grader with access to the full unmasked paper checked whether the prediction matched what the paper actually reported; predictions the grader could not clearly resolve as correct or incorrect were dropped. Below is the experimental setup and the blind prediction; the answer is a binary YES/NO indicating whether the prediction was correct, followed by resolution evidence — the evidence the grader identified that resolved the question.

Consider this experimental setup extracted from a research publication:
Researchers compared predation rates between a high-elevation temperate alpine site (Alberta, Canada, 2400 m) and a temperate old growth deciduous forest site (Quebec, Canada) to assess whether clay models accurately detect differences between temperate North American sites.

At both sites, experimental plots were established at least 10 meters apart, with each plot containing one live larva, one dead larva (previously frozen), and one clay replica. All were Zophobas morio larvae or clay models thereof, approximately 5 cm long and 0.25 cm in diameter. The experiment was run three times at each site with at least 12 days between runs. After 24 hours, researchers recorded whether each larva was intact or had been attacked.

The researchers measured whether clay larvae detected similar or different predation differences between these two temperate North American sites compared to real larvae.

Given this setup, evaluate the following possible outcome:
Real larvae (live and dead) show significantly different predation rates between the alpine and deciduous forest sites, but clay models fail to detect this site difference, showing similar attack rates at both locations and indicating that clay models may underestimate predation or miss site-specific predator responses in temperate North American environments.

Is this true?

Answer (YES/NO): NO